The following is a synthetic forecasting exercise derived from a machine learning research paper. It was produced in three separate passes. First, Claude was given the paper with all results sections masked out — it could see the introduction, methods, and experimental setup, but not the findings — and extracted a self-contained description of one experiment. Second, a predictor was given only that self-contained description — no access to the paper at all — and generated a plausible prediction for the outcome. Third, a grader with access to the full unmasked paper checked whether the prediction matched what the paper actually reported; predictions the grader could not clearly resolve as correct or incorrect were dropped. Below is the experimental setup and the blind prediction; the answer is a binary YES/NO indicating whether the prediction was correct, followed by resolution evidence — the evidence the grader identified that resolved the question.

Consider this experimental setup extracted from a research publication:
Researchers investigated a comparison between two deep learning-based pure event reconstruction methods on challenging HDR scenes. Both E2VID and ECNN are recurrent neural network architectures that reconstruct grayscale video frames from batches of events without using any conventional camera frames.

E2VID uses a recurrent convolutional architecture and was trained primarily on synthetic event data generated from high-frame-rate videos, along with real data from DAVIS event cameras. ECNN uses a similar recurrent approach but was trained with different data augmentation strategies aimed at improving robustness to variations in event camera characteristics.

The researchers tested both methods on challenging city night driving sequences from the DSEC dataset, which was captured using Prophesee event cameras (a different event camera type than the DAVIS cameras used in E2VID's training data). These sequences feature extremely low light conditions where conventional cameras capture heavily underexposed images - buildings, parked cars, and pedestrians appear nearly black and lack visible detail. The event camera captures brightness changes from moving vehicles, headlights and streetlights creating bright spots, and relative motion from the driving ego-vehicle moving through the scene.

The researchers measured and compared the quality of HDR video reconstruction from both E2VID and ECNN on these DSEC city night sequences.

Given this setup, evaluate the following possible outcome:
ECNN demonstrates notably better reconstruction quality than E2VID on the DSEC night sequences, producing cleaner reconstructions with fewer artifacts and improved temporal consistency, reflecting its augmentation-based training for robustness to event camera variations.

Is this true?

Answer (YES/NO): NO